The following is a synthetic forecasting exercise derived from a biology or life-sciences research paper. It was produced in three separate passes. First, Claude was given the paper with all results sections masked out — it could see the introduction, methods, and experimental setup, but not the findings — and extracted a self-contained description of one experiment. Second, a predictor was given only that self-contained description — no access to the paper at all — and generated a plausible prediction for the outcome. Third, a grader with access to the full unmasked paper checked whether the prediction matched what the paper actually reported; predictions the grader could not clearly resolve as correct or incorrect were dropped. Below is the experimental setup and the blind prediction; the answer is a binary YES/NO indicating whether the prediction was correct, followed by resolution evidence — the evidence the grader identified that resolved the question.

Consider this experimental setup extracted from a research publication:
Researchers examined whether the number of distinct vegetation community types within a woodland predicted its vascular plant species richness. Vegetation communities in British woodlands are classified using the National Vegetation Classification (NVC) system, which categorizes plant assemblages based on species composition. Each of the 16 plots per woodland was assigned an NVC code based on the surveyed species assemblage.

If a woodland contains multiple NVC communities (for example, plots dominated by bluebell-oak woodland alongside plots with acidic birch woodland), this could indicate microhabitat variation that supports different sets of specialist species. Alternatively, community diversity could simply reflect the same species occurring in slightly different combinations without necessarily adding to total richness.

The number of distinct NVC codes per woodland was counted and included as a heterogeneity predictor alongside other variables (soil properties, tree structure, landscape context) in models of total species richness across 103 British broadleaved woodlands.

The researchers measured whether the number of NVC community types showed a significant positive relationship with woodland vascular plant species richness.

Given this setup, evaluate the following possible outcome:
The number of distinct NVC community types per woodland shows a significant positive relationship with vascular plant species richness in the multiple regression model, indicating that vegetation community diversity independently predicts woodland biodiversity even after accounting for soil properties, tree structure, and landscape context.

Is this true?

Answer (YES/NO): YES